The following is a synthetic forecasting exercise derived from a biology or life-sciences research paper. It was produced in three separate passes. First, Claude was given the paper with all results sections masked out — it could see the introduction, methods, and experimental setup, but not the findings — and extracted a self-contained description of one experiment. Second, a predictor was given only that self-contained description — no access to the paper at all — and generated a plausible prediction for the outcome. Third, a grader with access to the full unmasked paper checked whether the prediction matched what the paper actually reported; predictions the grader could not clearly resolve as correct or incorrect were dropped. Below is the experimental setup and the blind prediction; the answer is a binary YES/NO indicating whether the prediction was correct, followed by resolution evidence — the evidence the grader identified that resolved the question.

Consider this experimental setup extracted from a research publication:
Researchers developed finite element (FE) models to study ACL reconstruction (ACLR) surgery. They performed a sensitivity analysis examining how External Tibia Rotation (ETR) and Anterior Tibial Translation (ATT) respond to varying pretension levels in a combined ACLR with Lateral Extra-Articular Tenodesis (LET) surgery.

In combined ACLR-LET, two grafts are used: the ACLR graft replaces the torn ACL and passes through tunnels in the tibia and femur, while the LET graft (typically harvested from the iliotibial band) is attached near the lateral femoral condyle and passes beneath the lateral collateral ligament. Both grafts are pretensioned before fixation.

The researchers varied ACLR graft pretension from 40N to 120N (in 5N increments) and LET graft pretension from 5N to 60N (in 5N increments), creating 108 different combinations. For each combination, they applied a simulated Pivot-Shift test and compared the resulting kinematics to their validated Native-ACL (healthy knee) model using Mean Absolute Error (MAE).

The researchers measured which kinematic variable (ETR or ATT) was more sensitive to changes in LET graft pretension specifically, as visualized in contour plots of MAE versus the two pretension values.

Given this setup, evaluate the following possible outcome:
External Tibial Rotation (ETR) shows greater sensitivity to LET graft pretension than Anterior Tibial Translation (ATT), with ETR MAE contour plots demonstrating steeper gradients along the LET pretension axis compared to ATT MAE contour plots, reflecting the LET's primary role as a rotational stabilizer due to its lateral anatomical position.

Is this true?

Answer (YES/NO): YES